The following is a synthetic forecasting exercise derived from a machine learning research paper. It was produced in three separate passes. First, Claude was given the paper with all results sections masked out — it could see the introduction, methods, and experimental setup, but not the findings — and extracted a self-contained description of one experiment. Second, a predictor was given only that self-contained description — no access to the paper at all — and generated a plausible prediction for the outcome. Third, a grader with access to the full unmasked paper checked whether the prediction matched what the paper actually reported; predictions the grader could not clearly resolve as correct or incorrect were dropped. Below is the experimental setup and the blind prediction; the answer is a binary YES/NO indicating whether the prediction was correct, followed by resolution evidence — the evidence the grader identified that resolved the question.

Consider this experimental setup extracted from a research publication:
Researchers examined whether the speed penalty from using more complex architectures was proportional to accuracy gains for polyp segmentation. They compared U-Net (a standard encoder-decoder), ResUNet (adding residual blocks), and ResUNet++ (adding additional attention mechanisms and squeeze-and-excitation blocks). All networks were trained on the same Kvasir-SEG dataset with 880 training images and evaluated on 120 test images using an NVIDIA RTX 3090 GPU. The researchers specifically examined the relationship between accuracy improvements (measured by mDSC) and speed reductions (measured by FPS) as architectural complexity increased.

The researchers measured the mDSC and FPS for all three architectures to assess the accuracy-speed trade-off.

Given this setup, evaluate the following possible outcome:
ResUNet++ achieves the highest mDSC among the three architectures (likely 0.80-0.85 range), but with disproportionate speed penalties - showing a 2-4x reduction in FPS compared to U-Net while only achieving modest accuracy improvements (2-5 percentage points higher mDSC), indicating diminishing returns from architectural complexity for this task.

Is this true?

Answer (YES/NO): NO